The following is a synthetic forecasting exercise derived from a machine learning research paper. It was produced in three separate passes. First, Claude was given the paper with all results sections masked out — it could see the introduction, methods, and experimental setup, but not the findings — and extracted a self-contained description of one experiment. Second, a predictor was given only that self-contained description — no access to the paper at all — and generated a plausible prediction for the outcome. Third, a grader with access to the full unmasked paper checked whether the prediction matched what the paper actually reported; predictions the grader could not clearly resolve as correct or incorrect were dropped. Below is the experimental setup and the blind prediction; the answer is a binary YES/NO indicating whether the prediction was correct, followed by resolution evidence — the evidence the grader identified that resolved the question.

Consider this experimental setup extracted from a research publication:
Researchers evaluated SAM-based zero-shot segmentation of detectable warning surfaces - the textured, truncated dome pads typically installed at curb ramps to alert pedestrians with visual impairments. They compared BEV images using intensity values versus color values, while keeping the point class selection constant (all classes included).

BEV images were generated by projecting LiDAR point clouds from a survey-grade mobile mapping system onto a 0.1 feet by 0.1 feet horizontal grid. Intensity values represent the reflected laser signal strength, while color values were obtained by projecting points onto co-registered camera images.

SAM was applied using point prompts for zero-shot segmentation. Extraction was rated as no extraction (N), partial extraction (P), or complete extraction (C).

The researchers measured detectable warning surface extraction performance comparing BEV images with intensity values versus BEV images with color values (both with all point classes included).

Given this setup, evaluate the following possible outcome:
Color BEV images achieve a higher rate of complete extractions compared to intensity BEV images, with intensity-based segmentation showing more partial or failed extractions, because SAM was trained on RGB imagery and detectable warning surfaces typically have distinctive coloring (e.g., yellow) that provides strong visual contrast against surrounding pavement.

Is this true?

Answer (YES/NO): NO